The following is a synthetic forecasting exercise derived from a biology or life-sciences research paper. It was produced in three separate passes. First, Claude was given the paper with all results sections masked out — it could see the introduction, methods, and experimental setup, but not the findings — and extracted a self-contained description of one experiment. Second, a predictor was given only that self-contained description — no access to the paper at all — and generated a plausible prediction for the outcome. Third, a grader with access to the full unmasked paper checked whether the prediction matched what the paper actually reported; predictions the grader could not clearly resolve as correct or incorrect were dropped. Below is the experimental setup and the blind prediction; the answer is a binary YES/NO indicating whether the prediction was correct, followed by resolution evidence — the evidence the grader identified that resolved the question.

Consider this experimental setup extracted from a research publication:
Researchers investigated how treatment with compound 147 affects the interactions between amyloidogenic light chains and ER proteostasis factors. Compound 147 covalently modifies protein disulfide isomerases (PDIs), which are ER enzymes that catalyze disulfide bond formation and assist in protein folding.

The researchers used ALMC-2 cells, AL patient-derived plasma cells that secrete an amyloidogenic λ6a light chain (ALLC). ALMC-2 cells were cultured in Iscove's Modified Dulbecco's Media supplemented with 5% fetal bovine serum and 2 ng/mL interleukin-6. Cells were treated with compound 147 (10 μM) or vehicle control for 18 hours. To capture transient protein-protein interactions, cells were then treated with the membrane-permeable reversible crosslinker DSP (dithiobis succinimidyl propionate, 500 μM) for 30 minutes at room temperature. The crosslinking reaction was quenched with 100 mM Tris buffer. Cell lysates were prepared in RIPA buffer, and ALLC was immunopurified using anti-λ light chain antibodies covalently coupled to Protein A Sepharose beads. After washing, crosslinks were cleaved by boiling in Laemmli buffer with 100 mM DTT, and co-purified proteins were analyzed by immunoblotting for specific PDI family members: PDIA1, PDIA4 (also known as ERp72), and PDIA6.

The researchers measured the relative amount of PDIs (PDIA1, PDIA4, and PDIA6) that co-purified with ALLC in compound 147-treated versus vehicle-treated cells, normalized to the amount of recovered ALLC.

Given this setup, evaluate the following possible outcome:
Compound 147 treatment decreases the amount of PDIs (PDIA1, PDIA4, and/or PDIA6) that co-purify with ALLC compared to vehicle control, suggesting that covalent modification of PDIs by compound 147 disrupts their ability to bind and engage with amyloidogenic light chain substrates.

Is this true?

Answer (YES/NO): NO